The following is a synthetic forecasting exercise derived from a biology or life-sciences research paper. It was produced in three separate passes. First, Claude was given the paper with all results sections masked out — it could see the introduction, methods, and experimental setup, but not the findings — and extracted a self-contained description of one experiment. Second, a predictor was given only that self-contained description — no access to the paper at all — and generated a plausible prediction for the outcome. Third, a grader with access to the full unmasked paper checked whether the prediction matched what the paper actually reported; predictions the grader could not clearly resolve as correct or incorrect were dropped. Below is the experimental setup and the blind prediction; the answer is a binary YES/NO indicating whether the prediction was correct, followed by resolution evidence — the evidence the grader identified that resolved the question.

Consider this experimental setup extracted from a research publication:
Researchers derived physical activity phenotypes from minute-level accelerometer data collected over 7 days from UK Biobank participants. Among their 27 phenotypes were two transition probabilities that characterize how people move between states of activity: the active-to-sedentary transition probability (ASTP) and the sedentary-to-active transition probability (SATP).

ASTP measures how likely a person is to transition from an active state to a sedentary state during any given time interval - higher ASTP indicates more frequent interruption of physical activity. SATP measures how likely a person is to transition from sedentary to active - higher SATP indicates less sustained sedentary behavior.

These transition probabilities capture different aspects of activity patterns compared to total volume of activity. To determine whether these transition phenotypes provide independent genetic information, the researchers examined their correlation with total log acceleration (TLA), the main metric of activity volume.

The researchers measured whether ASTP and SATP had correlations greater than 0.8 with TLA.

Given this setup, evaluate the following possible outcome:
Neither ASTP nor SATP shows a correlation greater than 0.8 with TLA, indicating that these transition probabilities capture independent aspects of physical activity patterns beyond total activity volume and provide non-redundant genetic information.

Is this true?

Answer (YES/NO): YES